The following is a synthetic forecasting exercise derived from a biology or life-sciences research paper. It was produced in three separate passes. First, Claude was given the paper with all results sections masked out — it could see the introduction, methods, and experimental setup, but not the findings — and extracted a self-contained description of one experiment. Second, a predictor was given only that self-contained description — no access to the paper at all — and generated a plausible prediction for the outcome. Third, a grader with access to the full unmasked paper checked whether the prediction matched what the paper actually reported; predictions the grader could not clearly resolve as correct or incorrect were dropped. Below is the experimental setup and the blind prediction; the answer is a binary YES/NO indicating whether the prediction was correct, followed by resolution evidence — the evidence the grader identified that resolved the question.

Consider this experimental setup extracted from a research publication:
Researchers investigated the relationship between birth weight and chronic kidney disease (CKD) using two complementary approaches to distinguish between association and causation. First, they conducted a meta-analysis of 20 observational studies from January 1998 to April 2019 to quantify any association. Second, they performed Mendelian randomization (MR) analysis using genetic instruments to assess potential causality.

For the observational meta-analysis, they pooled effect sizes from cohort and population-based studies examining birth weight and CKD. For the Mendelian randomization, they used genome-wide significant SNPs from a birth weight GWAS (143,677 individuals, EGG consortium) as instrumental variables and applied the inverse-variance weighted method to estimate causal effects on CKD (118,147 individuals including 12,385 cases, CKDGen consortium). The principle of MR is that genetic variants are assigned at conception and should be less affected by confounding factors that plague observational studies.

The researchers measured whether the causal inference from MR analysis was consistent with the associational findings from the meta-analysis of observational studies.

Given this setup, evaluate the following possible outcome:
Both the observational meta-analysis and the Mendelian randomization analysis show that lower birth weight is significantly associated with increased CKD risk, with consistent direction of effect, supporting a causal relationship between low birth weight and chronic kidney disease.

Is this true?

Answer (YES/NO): NO